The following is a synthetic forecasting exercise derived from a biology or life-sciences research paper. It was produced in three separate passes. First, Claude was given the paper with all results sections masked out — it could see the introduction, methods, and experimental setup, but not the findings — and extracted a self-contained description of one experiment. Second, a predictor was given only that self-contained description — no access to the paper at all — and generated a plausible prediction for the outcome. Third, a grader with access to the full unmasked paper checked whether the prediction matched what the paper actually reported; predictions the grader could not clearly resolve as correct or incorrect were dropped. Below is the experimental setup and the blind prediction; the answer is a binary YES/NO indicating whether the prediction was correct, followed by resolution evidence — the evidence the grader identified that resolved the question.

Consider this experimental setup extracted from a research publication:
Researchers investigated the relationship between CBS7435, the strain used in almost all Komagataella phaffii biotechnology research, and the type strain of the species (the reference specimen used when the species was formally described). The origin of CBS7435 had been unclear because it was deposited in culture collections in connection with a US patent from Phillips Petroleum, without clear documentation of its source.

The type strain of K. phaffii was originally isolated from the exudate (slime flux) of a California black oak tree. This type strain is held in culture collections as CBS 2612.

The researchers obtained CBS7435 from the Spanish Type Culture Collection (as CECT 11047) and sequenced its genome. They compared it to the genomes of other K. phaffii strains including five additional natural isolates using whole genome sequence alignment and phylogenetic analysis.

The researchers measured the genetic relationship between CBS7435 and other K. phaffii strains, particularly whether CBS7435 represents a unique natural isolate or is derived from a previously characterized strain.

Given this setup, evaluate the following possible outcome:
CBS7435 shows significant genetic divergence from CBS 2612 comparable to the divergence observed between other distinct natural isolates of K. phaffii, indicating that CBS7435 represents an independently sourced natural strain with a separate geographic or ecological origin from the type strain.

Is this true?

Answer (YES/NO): NO